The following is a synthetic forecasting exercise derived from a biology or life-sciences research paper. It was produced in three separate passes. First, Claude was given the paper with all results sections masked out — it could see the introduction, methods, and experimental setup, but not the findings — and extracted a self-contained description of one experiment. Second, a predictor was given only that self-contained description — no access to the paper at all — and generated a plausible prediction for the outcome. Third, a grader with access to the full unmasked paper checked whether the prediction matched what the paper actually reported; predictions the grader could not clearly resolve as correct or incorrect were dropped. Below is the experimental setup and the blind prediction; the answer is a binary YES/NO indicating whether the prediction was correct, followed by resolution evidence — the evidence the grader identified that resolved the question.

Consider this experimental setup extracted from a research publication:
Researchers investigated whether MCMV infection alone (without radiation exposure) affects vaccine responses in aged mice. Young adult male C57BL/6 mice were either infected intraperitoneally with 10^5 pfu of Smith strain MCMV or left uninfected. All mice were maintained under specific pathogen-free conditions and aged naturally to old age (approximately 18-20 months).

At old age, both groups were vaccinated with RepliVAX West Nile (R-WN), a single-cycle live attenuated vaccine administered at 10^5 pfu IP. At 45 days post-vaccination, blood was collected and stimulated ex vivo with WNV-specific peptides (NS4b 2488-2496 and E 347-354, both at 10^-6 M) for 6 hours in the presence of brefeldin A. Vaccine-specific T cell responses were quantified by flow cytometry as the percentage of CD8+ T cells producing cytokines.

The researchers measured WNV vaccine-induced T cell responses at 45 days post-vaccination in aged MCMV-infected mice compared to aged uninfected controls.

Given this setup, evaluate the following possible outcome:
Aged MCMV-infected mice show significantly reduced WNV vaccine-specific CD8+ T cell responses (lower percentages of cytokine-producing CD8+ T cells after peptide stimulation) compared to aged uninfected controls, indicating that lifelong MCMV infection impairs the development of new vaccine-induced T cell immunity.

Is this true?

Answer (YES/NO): NO